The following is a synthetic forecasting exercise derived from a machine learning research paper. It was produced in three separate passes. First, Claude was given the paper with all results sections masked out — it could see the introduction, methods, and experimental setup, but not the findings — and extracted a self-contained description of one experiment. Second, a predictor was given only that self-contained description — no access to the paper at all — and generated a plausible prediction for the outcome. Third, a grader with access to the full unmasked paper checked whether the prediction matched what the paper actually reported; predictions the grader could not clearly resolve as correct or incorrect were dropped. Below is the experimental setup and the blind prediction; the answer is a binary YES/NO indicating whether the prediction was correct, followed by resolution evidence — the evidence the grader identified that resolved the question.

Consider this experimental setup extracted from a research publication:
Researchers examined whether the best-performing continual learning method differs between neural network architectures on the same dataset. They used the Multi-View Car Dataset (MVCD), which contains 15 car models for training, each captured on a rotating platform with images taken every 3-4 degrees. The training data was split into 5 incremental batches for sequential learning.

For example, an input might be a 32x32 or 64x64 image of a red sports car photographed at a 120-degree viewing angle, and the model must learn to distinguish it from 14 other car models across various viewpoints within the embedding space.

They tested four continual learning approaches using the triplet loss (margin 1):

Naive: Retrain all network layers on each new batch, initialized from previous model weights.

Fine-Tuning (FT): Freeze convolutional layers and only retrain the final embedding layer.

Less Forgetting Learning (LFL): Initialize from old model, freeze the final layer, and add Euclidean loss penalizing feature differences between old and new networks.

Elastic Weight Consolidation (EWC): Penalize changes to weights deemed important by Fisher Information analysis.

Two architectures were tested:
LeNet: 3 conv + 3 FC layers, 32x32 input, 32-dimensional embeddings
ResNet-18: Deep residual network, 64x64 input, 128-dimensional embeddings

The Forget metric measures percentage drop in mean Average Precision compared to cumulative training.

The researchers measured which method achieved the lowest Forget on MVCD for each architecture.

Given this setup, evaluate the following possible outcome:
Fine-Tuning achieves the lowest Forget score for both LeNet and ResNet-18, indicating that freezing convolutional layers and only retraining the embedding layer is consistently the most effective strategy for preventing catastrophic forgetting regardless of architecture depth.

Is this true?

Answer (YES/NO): NO